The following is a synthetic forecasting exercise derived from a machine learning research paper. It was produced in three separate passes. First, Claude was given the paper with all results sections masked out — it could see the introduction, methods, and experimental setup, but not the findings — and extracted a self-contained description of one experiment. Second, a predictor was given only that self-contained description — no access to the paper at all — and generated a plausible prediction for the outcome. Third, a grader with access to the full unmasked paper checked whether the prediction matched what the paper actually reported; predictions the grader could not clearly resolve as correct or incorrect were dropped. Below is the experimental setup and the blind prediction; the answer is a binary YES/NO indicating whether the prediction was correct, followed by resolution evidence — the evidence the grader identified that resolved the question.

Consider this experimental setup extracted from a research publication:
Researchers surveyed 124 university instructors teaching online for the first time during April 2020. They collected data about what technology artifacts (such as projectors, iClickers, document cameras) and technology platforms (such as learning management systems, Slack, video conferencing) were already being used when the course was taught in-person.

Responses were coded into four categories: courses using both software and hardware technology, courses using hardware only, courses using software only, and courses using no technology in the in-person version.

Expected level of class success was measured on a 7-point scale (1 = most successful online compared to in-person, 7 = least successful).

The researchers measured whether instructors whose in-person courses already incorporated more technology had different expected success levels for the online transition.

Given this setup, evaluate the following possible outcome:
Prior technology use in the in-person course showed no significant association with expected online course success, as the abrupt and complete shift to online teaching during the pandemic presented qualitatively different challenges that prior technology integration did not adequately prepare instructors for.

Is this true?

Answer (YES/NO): YES